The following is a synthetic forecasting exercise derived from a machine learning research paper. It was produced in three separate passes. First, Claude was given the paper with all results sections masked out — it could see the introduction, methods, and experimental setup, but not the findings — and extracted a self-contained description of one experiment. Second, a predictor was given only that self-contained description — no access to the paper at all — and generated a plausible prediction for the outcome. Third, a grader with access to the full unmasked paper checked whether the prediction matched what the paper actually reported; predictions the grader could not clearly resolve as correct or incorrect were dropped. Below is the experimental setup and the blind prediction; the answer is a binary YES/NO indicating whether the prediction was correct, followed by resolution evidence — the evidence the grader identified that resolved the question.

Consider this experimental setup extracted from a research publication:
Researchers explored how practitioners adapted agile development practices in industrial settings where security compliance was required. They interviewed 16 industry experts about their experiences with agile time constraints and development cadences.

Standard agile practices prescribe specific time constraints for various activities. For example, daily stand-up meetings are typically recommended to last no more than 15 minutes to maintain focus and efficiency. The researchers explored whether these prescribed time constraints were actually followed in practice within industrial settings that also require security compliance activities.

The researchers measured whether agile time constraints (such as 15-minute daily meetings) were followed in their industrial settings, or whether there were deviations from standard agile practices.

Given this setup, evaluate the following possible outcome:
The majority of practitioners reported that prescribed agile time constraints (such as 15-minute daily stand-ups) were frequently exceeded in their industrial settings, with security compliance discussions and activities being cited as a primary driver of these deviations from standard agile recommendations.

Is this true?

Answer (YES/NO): NO